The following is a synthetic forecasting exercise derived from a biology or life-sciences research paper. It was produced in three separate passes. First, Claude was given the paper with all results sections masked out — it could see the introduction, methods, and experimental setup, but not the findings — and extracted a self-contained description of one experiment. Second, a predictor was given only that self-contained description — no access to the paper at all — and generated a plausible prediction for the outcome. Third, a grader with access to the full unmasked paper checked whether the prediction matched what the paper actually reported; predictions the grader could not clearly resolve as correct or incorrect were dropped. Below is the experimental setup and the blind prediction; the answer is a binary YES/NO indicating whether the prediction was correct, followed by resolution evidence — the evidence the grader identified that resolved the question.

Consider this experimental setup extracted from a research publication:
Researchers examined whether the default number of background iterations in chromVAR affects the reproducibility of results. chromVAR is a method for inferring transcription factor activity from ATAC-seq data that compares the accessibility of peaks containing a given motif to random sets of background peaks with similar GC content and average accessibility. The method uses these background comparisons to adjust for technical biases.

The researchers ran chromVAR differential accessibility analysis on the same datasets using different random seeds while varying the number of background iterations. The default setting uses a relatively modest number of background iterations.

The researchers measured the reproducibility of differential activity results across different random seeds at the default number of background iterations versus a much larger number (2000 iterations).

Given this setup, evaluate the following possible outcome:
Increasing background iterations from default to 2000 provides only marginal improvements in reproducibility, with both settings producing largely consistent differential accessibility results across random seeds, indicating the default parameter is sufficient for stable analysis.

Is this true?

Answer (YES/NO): NO